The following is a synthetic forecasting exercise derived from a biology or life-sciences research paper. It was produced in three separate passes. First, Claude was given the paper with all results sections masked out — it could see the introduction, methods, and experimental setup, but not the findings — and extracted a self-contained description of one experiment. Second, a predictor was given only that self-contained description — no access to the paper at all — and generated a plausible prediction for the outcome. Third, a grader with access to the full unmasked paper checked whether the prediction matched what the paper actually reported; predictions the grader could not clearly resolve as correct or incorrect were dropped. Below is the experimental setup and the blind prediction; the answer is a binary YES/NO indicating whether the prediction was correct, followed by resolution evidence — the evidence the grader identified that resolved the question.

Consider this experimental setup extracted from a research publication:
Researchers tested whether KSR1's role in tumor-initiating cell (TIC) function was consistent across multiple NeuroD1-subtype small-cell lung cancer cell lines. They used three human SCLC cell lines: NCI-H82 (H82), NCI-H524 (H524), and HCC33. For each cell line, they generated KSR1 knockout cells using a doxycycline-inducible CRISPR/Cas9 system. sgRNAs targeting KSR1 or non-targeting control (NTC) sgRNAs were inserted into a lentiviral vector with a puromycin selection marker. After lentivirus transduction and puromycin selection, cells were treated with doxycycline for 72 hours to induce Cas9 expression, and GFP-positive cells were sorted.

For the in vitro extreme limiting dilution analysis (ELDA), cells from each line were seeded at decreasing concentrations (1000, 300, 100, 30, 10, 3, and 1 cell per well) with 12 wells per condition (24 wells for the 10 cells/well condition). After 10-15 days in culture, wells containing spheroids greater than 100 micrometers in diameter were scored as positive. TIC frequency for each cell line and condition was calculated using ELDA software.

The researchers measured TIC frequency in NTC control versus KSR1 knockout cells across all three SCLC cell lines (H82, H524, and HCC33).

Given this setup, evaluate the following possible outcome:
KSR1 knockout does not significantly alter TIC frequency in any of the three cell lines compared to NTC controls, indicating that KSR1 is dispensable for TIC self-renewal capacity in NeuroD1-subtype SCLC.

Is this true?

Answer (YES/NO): NO